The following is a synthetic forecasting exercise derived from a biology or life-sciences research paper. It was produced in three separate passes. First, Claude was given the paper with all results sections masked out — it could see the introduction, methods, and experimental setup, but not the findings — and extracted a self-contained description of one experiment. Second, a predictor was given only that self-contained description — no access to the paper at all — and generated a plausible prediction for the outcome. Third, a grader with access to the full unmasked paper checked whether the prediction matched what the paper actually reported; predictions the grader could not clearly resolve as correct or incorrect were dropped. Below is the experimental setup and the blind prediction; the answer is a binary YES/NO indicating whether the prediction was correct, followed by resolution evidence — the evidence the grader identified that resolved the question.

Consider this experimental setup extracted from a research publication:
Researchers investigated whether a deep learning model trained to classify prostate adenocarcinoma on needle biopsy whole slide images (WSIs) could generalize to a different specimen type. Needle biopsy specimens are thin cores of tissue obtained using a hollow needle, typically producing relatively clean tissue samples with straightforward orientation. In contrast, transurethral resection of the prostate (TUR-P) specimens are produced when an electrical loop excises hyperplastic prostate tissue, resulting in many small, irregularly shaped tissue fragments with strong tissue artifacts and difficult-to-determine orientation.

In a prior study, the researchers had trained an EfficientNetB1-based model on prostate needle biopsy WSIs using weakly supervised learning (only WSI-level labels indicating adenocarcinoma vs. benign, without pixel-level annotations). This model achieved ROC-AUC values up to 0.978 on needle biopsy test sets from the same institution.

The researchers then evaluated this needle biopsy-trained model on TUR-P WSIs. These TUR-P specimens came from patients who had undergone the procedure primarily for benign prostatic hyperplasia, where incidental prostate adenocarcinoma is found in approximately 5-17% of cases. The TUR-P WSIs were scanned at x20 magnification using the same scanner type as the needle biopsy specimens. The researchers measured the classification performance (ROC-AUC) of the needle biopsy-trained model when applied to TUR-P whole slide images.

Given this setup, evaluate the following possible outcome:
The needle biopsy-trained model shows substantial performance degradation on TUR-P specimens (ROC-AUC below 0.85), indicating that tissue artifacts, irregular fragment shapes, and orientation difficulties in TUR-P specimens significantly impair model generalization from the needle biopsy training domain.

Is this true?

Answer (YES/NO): NO